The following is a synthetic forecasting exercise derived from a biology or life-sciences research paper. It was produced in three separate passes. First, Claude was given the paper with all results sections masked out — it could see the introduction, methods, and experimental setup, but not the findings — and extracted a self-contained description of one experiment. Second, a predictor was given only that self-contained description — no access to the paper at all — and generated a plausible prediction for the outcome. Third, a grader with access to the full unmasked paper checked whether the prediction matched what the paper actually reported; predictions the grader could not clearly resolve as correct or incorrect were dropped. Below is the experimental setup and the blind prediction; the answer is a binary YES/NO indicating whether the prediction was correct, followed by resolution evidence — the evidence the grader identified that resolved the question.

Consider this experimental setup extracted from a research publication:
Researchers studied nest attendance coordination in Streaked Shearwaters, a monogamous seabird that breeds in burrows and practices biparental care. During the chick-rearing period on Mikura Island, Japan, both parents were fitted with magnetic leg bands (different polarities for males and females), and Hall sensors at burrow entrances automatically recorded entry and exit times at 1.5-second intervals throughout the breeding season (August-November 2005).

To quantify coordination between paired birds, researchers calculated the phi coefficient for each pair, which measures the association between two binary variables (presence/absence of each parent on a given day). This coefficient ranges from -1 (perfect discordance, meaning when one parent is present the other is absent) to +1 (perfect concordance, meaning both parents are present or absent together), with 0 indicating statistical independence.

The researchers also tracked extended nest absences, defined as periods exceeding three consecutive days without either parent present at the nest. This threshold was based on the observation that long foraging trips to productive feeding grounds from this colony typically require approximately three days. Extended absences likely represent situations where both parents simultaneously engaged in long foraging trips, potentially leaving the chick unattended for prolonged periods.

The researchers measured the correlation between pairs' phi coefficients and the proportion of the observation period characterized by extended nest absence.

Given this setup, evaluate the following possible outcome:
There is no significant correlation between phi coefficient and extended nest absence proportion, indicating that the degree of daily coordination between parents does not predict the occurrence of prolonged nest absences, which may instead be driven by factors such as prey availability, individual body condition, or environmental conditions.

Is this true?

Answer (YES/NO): NO